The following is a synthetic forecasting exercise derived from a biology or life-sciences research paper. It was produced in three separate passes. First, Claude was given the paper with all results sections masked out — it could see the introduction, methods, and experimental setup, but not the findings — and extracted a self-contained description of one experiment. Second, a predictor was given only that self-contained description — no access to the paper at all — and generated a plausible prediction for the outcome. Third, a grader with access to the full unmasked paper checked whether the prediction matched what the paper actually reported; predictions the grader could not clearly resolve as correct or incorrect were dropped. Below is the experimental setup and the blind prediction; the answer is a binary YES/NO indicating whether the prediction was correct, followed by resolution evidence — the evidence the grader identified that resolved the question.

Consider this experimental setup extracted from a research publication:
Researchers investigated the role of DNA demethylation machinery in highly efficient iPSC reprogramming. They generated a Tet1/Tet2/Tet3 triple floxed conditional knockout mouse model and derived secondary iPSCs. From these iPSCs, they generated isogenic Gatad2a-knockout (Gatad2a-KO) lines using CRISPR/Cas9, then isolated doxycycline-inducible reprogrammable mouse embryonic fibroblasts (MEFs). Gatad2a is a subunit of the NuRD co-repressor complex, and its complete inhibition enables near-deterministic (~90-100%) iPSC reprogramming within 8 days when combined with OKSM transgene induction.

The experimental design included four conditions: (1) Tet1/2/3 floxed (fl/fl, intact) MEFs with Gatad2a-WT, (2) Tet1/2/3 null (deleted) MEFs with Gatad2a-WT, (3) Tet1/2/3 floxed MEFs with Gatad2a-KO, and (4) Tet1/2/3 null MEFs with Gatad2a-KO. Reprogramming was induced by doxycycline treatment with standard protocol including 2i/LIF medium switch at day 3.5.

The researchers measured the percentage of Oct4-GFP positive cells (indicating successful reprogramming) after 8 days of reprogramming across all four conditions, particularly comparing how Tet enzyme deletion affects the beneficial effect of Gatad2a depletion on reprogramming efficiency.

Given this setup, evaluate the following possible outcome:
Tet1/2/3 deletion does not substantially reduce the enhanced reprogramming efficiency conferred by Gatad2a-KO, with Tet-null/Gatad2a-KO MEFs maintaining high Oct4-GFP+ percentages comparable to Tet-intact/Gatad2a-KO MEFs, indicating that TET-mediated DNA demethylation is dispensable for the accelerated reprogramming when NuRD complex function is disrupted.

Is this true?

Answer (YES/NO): NO